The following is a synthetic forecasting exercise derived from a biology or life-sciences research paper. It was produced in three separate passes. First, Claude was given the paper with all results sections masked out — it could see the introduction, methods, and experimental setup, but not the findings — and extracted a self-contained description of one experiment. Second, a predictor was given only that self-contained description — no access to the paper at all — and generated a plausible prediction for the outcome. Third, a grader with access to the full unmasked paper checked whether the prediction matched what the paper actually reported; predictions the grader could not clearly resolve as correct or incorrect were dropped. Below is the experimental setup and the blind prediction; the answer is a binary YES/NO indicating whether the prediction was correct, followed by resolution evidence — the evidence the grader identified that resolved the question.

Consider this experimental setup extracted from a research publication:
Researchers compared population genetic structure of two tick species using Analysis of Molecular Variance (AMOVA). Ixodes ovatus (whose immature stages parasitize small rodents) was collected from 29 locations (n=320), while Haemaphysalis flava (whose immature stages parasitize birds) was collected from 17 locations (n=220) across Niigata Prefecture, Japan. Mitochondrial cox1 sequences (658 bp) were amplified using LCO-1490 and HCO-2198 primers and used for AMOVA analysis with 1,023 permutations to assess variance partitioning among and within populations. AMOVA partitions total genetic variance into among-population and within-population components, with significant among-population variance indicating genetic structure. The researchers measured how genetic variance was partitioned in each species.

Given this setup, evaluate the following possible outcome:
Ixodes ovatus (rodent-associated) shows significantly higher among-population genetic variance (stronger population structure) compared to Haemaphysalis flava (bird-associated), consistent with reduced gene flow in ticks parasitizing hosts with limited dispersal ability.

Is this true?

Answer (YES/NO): YES